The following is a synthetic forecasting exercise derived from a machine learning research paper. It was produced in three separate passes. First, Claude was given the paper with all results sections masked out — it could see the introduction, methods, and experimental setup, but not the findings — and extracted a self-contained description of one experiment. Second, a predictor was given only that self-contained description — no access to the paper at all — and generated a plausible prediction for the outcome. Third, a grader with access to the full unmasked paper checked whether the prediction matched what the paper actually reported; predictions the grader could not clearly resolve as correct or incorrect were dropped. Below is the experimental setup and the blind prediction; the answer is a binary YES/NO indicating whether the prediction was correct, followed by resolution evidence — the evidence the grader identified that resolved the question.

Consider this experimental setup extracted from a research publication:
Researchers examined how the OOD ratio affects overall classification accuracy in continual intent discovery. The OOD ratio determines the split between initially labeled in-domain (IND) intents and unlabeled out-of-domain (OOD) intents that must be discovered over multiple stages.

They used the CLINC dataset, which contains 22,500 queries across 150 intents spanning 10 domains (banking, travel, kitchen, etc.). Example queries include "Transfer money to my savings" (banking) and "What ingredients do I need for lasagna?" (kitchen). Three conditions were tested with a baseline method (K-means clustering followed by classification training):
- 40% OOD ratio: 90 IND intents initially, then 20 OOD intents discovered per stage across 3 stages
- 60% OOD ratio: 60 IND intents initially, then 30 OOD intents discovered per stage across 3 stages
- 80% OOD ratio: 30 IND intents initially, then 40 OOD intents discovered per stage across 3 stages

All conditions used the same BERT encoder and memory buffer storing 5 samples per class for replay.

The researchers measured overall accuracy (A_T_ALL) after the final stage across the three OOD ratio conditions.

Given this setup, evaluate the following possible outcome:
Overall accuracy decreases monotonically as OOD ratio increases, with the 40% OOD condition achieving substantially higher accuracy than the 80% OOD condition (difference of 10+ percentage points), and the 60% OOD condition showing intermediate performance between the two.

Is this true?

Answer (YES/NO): YES